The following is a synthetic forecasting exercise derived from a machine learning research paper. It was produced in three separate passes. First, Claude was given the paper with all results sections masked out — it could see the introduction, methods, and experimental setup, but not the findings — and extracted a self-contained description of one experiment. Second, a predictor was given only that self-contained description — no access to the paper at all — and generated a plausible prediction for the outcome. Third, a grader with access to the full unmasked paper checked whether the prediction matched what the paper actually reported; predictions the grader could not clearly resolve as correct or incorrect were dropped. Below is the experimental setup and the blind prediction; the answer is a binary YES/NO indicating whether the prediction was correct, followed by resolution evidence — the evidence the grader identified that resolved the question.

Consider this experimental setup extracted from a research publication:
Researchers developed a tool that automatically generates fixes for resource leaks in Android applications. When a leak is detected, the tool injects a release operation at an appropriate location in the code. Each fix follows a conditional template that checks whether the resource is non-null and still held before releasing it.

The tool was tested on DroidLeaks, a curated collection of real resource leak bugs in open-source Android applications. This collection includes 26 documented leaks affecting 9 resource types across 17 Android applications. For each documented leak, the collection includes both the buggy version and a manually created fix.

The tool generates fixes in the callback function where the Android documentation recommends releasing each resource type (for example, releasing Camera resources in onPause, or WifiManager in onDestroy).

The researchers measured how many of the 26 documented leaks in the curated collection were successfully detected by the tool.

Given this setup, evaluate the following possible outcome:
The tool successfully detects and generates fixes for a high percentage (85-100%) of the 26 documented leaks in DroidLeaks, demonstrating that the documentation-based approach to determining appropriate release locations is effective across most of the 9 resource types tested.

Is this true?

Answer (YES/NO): YES